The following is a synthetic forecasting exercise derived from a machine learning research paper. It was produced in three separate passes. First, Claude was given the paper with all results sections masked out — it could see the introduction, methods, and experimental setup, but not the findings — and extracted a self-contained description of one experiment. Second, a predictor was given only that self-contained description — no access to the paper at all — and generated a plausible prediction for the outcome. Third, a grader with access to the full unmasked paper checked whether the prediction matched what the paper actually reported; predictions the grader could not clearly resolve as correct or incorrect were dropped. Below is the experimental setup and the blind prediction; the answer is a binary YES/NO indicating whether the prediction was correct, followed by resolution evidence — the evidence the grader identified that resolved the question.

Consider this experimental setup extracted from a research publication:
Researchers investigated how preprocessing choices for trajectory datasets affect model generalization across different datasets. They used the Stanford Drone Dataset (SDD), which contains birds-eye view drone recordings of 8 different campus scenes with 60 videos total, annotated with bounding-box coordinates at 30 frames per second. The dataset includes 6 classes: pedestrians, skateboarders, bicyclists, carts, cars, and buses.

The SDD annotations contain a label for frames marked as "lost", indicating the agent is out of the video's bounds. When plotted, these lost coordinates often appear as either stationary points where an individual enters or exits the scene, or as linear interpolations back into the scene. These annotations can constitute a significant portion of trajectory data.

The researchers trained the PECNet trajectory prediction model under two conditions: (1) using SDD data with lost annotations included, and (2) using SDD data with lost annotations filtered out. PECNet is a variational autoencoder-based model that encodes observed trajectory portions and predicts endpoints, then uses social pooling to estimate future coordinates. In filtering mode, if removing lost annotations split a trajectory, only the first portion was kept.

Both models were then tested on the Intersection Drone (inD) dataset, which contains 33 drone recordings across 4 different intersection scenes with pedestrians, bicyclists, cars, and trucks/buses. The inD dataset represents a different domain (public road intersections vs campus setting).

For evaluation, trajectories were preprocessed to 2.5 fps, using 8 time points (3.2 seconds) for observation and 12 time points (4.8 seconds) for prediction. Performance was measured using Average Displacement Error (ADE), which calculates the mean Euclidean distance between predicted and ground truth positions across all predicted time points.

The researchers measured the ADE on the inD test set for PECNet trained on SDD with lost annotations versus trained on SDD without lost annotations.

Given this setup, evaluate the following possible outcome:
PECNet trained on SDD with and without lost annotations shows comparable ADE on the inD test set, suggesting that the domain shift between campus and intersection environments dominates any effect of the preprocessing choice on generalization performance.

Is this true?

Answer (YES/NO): NO